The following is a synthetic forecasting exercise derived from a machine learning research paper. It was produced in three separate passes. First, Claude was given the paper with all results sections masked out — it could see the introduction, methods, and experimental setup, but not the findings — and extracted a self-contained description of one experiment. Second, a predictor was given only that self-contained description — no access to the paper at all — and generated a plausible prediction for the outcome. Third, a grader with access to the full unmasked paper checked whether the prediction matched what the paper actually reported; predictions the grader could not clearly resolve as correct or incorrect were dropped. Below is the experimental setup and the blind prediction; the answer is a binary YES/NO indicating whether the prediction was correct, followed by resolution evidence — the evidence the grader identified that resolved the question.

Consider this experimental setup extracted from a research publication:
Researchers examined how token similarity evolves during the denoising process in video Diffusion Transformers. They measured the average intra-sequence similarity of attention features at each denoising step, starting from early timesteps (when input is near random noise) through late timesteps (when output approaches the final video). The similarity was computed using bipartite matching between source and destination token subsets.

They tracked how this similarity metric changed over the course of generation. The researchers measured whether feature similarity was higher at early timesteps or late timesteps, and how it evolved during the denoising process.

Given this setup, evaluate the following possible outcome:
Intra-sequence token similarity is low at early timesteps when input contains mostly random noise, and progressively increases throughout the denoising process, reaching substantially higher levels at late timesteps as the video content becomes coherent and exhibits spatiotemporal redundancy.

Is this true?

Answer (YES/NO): NO